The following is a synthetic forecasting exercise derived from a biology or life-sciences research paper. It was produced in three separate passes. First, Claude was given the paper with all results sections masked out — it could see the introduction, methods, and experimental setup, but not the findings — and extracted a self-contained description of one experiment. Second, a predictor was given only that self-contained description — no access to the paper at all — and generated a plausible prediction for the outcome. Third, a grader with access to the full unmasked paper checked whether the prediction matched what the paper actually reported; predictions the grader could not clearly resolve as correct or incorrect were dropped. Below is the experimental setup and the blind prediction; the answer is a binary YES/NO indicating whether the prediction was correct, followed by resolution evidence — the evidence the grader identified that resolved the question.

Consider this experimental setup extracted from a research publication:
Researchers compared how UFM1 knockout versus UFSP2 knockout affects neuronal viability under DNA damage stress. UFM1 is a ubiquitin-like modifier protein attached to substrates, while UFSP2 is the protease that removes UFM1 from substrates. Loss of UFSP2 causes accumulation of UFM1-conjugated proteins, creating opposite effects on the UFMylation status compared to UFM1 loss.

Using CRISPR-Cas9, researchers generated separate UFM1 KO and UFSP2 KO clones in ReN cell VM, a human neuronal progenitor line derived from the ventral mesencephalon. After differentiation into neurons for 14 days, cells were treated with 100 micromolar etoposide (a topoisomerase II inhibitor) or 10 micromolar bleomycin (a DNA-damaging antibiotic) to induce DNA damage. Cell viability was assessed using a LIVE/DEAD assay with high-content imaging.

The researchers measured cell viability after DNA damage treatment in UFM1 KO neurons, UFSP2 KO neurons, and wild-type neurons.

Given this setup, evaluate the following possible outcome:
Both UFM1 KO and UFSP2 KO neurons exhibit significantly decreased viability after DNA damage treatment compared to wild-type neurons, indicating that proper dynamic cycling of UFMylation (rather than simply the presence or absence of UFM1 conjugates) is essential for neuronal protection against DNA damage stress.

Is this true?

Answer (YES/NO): NO